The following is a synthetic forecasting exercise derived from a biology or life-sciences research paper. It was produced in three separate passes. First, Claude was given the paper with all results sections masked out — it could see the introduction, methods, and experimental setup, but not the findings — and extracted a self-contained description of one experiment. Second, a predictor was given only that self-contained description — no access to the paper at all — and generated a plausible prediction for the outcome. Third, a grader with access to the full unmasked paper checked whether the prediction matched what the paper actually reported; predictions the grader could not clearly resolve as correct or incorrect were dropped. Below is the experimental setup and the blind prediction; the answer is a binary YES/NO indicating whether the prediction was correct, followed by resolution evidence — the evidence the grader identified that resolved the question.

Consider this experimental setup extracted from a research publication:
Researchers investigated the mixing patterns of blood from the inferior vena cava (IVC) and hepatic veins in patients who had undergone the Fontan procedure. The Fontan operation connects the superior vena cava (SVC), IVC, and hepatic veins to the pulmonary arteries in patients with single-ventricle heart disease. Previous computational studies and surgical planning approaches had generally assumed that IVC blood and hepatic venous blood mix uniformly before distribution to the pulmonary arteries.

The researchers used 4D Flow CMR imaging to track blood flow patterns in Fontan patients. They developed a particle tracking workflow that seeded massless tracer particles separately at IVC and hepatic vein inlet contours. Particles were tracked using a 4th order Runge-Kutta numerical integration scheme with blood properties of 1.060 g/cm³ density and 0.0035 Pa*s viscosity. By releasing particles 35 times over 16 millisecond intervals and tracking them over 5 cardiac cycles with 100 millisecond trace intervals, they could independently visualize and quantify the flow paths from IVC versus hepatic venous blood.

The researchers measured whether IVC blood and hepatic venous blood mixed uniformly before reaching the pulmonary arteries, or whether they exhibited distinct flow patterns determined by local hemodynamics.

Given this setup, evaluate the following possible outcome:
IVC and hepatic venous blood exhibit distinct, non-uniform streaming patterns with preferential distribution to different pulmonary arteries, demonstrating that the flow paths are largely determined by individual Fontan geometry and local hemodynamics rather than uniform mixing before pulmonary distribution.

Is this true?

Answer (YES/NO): YES